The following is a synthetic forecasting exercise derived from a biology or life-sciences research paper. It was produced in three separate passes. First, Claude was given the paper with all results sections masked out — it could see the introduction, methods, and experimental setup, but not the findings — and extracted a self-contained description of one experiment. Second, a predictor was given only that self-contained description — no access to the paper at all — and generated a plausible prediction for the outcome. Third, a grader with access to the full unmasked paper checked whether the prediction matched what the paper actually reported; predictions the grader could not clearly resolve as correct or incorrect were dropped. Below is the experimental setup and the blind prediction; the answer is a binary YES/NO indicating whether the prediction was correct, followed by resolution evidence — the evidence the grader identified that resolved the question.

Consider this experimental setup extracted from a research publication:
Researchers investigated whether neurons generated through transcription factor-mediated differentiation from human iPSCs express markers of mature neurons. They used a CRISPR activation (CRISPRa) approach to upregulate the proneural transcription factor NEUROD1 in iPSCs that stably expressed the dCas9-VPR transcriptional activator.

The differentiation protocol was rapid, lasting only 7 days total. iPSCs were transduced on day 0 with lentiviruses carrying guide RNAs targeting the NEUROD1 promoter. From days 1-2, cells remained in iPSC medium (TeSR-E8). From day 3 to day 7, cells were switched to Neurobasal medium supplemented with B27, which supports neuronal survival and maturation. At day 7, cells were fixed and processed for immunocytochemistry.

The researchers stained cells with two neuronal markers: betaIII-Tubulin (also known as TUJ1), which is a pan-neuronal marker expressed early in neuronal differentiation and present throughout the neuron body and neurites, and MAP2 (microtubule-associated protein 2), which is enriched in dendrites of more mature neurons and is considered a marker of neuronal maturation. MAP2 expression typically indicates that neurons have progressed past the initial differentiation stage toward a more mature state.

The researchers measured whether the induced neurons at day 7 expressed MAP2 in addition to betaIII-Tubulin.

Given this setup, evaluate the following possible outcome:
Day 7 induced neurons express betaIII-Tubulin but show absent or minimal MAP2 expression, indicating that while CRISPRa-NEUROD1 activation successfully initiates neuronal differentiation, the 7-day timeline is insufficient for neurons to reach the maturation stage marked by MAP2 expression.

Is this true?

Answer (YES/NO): NO